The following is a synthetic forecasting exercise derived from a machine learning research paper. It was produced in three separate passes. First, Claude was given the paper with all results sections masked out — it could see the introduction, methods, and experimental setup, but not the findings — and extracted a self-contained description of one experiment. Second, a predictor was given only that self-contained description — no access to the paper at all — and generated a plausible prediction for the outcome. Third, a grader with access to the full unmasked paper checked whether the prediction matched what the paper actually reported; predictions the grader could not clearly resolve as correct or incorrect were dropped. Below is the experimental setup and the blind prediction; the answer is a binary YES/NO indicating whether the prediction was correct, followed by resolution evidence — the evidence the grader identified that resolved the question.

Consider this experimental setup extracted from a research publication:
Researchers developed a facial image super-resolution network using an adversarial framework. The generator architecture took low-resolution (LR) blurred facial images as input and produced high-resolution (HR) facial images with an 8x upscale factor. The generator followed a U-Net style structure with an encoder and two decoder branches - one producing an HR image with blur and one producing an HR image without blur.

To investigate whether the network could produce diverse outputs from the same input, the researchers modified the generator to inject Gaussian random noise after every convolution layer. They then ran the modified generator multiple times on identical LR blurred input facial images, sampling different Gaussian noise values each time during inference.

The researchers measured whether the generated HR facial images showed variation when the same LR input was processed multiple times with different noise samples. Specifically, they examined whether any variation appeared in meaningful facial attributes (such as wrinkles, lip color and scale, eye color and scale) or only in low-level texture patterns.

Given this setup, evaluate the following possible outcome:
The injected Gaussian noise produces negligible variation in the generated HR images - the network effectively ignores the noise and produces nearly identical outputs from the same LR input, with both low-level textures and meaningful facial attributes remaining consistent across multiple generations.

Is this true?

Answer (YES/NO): NO